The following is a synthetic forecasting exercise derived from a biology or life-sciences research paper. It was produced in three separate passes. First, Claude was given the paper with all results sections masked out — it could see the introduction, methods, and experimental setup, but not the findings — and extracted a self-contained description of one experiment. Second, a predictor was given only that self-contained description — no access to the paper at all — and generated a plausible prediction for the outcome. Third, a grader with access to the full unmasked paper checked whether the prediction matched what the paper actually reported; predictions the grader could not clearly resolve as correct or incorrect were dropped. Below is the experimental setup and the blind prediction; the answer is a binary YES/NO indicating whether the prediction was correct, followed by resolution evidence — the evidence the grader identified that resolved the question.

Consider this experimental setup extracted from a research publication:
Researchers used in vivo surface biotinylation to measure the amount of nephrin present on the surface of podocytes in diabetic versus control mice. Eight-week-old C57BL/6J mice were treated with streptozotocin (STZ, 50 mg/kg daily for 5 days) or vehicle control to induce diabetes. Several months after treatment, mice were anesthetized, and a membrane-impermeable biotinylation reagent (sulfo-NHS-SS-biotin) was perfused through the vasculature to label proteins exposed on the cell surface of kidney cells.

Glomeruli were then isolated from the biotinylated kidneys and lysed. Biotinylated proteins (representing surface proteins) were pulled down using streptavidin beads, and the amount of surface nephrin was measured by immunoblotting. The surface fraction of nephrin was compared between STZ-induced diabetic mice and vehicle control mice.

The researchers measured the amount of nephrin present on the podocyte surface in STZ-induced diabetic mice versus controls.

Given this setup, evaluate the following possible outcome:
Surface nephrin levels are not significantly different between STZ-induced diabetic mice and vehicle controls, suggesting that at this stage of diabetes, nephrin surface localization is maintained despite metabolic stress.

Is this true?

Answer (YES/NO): NO